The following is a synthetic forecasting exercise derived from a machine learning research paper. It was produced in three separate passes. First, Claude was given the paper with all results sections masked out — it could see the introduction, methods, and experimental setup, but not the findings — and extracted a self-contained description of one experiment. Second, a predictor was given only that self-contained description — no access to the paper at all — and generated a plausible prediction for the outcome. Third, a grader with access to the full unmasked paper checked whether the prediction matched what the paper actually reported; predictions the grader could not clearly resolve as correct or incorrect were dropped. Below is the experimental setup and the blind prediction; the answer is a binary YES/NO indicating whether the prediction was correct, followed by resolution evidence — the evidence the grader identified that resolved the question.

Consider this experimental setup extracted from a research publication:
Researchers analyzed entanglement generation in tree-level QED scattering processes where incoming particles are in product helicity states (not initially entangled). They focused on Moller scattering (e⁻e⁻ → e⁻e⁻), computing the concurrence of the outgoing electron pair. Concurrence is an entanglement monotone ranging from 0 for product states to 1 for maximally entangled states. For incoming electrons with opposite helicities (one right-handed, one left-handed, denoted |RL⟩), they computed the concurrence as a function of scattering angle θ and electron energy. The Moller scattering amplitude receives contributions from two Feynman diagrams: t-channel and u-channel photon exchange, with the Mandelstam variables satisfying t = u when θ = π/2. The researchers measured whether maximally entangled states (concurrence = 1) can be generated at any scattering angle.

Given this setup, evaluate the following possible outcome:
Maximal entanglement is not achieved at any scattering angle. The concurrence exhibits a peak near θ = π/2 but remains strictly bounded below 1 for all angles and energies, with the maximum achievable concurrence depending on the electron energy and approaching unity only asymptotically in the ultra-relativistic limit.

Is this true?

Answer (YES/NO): NO